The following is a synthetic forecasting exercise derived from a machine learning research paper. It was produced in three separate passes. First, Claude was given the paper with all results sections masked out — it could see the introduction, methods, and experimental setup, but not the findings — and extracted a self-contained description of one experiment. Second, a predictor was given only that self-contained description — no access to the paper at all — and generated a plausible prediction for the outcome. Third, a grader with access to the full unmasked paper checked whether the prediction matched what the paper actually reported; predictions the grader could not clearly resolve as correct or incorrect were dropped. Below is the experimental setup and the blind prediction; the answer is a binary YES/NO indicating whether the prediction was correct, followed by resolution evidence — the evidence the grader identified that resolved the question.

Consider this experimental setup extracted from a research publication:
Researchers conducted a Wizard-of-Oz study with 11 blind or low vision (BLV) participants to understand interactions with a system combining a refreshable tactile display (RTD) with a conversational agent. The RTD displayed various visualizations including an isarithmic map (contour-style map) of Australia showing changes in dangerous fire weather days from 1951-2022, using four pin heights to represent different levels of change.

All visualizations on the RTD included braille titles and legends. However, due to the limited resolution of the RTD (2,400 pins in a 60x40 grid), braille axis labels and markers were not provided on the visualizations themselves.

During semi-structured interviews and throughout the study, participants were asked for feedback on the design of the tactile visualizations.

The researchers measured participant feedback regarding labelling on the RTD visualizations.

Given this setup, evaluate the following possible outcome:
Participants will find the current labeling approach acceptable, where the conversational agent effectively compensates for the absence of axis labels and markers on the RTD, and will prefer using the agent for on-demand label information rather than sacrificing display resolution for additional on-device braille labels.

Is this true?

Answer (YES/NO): NO